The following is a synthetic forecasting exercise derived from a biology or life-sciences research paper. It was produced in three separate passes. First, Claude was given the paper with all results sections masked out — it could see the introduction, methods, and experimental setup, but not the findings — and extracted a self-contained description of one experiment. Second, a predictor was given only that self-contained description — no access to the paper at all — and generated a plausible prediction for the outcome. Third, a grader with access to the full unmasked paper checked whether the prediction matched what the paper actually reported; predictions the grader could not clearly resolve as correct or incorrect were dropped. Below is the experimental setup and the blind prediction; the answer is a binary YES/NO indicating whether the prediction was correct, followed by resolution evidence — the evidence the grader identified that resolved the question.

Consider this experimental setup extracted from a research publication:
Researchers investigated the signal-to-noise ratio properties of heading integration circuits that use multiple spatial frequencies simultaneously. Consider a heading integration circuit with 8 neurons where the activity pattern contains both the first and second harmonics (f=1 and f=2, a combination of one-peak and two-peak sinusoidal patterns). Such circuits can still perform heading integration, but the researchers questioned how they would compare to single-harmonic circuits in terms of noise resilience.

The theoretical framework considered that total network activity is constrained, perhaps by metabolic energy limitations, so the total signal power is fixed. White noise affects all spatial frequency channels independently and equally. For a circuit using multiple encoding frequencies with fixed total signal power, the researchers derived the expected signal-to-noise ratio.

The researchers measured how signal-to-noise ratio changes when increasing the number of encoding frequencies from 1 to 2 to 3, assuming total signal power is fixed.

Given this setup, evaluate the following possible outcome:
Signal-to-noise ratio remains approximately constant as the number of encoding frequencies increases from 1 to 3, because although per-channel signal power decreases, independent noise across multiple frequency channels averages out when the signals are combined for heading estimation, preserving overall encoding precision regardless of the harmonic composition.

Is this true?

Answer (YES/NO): NO